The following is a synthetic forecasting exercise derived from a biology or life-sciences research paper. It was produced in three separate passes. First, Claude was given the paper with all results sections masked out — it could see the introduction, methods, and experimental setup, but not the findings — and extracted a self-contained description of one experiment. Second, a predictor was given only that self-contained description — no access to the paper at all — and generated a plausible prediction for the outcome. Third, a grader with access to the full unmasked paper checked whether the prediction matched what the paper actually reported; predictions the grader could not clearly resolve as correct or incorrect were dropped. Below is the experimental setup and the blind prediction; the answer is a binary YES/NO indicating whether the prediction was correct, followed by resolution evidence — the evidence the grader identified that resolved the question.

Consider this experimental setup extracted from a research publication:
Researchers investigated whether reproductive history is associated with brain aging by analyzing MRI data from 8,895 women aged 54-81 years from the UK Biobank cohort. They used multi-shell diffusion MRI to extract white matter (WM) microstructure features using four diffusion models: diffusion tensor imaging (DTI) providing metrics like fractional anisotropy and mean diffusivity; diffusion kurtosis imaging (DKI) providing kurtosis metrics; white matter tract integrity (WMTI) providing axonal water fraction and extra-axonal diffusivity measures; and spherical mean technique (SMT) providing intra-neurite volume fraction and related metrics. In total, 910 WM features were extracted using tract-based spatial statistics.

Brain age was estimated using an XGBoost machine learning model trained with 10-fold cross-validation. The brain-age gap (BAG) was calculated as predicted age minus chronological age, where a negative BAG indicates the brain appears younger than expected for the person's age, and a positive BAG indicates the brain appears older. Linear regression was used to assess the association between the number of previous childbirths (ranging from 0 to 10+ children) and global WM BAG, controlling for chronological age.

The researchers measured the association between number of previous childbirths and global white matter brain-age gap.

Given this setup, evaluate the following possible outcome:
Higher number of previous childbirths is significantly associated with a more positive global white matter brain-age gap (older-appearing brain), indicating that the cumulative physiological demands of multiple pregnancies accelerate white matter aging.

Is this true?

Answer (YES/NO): NO